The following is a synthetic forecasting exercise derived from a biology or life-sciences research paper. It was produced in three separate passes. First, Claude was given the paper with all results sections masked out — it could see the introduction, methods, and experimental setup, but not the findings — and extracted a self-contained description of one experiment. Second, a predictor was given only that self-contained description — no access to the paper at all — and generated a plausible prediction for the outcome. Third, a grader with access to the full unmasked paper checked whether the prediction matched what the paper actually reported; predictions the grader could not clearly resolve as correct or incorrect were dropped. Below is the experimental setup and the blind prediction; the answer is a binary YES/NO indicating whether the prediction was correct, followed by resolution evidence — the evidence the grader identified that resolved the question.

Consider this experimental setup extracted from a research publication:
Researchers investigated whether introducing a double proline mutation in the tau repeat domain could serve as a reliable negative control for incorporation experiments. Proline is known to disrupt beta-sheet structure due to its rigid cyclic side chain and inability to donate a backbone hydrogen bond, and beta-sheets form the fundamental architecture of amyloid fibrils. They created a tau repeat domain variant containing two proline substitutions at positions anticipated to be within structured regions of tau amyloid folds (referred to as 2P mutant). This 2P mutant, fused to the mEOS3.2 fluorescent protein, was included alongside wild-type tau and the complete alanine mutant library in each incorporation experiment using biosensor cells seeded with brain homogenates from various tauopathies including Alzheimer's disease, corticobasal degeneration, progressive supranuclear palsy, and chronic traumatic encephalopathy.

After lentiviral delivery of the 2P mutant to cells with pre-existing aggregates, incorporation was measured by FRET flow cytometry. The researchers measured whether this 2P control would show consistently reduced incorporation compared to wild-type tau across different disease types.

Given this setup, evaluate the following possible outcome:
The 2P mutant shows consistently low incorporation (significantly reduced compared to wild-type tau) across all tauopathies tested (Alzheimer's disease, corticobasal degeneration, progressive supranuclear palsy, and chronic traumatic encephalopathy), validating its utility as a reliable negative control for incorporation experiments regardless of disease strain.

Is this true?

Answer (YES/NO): YES